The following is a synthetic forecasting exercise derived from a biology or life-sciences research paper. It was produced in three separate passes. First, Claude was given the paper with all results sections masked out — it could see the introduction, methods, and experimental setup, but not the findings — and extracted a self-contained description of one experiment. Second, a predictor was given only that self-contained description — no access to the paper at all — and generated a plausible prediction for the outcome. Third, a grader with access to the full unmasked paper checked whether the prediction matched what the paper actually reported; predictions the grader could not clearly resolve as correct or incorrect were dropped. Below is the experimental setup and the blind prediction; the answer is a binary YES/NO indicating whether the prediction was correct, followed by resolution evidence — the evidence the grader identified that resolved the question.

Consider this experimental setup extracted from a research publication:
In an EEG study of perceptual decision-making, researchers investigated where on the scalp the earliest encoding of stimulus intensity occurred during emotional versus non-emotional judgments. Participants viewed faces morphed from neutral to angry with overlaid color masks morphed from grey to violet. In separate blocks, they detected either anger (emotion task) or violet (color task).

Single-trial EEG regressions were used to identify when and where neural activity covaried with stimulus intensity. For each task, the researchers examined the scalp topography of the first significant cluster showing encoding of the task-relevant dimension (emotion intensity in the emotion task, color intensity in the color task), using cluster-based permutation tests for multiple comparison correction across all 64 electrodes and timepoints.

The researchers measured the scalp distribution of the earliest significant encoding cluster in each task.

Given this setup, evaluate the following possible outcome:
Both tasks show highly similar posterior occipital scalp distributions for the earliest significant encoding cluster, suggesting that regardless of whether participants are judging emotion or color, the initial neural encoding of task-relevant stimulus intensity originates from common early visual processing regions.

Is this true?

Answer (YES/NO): NO